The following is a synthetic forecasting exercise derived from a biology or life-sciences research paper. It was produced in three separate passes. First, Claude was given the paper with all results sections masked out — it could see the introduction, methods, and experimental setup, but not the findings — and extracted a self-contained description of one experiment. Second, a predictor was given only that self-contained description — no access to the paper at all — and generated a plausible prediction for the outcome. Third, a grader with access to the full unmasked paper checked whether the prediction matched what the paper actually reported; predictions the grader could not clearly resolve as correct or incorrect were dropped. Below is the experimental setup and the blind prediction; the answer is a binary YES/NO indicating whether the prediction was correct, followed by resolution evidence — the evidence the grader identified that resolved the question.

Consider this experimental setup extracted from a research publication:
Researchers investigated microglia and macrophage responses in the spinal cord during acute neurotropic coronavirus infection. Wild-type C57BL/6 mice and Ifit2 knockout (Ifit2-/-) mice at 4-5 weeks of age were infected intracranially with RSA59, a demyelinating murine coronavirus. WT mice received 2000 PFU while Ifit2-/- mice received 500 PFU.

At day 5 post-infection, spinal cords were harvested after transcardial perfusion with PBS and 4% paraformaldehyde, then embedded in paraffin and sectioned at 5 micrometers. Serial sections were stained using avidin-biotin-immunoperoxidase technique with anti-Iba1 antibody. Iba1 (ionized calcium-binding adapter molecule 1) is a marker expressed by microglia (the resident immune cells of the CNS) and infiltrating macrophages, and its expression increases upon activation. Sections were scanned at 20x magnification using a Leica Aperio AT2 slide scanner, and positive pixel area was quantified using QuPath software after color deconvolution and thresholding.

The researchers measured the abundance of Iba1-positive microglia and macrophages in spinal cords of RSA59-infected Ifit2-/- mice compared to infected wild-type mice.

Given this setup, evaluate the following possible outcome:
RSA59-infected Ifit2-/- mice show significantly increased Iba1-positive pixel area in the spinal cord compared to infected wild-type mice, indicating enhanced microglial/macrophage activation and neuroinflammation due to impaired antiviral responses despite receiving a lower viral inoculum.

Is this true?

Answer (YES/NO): NO